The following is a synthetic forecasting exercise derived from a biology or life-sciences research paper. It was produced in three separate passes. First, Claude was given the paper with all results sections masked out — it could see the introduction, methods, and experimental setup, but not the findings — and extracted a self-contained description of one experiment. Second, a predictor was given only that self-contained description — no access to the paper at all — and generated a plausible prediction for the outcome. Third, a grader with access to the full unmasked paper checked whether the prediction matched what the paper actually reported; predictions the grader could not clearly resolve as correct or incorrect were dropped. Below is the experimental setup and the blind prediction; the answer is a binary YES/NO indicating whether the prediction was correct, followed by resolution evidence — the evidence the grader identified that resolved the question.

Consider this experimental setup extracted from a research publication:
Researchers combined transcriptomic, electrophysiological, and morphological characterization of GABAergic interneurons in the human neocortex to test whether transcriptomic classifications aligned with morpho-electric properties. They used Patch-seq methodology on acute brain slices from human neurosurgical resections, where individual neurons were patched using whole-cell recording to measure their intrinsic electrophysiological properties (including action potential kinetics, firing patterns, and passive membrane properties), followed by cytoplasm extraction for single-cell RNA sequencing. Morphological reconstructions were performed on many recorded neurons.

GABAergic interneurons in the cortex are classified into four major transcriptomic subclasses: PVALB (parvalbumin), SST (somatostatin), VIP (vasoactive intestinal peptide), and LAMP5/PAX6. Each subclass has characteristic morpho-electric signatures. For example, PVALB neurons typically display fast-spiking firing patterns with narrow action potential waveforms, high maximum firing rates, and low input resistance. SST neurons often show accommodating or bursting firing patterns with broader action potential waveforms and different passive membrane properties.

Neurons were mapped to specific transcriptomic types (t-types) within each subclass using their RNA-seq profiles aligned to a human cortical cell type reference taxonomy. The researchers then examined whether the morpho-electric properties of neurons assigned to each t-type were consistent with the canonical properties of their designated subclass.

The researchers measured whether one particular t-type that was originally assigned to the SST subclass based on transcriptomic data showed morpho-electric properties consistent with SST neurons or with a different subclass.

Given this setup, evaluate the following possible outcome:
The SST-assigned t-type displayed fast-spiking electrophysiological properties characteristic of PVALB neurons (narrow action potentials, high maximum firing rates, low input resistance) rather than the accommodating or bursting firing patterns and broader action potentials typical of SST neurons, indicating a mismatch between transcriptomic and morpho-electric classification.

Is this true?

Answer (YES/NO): YES